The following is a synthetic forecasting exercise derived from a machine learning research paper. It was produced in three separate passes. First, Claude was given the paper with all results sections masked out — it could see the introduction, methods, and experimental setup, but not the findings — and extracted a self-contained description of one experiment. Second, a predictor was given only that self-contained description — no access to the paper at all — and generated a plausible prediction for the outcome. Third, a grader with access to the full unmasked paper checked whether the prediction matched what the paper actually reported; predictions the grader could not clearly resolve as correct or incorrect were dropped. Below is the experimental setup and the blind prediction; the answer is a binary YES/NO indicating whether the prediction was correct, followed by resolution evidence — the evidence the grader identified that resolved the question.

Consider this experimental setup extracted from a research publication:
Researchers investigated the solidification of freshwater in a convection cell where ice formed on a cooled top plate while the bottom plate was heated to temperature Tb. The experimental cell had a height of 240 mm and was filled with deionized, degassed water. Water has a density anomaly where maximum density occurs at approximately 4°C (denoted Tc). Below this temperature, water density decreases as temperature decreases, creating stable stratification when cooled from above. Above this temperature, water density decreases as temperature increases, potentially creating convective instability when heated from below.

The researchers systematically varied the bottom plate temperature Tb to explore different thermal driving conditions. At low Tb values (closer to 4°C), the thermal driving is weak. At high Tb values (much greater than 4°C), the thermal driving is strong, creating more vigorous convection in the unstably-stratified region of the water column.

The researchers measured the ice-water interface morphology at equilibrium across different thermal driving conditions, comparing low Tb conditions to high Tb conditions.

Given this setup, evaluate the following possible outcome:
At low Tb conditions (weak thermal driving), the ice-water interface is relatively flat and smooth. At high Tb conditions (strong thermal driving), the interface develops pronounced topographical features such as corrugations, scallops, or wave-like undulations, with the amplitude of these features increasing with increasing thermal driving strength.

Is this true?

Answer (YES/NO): NO